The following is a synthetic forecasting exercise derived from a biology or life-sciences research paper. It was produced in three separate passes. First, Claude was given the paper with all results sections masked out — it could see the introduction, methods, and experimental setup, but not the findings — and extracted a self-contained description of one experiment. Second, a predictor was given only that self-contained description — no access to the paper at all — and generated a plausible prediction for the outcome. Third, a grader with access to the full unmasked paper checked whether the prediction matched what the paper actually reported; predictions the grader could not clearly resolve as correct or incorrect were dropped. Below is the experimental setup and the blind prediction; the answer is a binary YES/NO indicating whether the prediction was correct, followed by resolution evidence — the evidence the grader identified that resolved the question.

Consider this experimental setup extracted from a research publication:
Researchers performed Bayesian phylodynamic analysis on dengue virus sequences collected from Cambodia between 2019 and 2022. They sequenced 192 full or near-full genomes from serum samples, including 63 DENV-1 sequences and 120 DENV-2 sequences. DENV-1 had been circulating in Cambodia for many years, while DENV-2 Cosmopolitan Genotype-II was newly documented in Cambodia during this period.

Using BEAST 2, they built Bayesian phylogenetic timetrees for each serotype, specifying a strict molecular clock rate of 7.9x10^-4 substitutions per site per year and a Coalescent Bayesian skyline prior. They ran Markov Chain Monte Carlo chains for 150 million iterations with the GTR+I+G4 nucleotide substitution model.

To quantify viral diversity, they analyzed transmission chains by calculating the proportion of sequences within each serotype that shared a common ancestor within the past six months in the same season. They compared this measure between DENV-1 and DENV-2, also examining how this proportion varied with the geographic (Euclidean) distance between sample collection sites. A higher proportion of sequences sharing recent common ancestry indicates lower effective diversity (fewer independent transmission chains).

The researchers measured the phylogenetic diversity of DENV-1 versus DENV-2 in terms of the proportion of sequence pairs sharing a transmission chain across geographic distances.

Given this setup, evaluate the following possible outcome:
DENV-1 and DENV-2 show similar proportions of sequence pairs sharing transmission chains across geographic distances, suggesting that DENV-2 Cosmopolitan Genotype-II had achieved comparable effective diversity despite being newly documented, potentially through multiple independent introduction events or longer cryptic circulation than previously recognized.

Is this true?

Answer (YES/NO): NO